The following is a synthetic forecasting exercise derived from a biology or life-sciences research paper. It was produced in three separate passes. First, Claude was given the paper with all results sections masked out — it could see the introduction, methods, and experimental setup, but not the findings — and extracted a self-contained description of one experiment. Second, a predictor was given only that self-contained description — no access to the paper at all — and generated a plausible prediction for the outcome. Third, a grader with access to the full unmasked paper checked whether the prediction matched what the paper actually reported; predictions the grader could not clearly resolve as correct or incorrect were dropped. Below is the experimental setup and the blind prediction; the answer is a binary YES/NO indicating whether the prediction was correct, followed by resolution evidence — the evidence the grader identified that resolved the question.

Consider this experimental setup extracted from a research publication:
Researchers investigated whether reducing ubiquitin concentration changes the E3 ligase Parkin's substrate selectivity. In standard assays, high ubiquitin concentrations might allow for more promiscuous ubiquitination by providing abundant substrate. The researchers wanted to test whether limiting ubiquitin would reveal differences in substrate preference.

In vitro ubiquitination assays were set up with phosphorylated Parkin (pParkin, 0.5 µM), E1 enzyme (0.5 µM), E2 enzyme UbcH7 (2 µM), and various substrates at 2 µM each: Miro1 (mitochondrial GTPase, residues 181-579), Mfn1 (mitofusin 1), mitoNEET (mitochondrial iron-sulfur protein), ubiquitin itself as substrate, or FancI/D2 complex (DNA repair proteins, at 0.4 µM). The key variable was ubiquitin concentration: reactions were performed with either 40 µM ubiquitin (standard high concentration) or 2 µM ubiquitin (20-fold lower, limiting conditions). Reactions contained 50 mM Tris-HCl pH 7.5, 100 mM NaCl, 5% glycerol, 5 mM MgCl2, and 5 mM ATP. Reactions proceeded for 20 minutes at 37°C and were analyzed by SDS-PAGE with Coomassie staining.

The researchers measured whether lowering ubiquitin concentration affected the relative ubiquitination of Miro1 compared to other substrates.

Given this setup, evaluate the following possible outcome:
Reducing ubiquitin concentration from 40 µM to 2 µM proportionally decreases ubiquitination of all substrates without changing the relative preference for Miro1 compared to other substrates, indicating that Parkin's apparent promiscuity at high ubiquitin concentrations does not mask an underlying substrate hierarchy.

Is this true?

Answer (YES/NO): NO